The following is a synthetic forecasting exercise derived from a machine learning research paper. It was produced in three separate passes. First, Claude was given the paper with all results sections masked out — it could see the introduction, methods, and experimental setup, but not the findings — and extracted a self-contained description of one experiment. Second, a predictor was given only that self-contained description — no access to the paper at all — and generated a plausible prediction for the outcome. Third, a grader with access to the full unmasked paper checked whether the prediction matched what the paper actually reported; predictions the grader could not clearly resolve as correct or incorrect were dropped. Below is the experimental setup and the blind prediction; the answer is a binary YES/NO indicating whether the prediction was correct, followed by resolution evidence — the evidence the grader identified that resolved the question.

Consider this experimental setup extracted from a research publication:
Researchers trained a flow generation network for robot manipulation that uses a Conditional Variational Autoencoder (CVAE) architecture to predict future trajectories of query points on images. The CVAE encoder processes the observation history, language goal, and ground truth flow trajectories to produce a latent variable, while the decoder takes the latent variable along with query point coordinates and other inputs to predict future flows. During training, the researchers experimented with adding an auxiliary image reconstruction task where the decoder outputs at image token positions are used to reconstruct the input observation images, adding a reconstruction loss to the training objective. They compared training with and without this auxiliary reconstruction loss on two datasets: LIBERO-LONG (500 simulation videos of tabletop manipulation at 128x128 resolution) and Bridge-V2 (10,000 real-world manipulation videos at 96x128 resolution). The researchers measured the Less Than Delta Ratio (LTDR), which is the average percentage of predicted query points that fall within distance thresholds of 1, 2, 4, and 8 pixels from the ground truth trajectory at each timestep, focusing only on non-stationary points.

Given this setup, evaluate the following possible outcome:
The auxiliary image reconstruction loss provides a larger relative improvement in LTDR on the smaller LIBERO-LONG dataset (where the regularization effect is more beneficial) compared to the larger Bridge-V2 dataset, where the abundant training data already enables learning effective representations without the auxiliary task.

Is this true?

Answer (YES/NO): NO